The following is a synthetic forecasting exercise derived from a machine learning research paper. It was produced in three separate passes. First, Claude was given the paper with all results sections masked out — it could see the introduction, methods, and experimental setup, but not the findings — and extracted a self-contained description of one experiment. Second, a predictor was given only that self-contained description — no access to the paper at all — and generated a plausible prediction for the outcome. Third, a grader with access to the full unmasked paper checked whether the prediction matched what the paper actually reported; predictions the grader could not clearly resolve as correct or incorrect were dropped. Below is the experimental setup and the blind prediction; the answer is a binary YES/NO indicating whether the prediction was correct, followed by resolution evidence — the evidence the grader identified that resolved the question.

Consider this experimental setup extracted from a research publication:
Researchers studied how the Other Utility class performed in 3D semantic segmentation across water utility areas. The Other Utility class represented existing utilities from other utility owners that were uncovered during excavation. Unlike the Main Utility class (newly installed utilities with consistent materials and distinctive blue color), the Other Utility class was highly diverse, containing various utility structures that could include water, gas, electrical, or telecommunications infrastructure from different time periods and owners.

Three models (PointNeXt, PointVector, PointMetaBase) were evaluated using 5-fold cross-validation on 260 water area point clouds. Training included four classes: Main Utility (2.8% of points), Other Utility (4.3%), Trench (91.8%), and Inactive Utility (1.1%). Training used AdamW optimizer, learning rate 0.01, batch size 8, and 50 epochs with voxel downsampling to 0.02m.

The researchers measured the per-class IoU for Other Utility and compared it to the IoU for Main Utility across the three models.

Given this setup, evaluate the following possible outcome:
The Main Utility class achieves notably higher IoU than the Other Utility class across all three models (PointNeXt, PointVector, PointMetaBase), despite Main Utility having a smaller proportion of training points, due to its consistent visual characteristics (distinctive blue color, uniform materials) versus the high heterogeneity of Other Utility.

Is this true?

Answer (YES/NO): YES